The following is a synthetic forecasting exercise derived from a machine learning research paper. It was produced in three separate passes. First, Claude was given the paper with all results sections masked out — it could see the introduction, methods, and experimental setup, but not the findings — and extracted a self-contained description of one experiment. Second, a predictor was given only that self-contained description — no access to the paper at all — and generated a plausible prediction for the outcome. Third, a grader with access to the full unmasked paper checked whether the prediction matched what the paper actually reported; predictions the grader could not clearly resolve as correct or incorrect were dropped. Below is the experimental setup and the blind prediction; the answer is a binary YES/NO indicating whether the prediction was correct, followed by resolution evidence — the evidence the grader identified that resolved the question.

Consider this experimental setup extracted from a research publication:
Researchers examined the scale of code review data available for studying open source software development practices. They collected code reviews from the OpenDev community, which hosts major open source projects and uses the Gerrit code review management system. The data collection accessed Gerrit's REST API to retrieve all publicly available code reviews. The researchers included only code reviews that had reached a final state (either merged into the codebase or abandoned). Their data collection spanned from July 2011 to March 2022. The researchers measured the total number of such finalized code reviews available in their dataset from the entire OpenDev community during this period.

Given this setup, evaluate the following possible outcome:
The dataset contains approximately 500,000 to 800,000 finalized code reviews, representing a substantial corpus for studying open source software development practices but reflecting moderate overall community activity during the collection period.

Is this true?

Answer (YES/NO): YES